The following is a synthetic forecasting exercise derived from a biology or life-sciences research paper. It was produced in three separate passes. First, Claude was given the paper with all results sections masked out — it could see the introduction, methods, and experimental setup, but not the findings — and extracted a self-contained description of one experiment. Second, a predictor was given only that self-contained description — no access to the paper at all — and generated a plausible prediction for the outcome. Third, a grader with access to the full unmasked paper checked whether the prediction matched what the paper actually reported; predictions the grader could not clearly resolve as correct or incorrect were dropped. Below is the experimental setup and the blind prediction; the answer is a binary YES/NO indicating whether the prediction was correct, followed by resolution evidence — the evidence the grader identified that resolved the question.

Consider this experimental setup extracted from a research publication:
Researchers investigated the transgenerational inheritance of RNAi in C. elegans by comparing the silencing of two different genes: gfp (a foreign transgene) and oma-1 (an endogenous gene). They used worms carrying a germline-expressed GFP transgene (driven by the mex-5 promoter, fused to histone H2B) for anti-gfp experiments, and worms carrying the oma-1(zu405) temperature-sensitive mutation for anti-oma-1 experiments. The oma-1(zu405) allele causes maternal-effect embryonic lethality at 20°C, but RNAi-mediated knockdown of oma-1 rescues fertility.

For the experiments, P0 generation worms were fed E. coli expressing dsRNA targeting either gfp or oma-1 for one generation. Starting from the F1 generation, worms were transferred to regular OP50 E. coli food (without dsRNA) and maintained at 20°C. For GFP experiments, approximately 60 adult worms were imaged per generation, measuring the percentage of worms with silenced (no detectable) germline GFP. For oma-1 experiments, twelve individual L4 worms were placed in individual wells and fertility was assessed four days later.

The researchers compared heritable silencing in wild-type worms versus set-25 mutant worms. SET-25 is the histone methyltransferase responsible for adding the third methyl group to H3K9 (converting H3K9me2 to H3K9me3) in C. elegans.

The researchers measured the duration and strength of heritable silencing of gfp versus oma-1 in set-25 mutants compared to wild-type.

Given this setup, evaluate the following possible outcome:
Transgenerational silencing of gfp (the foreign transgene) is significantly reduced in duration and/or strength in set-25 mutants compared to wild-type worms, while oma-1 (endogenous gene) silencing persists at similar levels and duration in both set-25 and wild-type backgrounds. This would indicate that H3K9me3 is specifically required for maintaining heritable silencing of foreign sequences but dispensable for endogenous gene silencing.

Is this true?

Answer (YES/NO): YES